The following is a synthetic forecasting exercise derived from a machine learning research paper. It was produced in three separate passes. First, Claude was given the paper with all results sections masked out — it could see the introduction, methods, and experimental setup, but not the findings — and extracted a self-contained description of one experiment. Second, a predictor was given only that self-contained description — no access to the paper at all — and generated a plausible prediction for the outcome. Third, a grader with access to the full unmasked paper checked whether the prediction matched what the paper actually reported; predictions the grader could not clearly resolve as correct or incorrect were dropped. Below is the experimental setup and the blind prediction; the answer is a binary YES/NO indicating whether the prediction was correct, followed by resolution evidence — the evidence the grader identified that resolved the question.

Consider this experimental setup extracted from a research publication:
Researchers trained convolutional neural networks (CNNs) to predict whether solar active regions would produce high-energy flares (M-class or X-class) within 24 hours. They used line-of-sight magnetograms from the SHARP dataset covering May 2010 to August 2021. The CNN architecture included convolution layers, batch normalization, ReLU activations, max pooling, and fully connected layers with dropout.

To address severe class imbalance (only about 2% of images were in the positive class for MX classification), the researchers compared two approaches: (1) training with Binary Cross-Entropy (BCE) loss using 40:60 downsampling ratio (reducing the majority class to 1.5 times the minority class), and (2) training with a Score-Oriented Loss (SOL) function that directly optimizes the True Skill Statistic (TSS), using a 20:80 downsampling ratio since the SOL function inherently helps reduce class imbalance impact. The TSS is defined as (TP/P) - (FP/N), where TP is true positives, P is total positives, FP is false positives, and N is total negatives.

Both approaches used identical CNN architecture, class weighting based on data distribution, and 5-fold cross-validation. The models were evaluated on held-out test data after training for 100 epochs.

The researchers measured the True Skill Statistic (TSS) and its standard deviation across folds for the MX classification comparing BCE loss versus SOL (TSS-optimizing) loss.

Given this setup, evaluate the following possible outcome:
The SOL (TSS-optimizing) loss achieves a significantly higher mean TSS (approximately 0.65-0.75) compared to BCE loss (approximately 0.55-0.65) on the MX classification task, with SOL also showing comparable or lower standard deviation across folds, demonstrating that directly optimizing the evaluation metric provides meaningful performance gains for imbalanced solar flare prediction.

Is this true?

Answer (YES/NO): NO